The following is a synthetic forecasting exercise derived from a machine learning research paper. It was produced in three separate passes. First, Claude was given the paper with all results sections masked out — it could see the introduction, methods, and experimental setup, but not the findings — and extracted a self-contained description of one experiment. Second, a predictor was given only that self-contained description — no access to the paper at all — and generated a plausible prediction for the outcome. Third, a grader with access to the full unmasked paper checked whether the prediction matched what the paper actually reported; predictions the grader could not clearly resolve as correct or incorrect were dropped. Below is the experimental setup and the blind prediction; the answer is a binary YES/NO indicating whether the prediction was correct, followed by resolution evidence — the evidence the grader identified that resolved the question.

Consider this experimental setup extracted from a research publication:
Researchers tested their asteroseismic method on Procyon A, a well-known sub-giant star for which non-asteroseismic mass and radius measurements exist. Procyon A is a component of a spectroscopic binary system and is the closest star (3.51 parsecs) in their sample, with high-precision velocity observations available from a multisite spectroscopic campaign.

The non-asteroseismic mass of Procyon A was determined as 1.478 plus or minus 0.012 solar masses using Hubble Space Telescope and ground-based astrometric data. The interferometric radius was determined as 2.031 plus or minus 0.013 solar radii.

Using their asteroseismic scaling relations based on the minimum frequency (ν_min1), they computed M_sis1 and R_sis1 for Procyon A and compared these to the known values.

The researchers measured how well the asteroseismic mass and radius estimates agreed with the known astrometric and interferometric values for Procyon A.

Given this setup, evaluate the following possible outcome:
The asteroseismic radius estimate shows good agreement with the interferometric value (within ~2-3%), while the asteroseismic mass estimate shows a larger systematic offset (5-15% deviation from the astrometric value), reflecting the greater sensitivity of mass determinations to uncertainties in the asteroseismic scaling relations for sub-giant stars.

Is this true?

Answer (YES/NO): NO